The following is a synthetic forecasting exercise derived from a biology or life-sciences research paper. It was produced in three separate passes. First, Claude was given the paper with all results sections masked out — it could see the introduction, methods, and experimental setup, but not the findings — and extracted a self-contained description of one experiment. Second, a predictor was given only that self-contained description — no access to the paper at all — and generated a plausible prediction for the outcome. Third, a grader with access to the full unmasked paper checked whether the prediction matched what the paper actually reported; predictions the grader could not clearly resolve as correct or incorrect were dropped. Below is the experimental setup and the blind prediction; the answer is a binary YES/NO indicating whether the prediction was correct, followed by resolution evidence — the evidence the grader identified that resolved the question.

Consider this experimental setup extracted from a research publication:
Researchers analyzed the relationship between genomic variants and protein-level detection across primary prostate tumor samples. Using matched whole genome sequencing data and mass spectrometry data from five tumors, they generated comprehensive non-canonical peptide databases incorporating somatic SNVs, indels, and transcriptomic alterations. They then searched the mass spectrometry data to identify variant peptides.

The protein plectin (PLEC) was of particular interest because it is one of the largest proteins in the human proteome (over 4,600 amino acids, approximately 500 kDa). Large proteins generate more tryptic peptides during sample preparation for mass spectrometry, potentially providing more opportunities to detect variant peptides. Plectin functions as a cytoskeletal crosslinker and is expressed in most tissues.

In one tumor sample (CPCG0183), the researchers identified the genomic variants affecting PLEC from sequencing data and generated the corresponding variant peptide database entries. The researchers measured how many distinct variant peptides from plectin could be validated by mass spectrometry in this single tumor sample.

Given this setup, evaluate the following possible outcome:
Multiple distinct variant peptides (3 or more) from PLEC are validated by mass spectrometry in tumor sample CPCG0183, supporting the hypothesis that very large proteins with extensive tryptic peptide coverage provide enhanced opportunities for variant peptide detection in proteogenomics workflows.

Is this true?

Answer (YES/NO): YES